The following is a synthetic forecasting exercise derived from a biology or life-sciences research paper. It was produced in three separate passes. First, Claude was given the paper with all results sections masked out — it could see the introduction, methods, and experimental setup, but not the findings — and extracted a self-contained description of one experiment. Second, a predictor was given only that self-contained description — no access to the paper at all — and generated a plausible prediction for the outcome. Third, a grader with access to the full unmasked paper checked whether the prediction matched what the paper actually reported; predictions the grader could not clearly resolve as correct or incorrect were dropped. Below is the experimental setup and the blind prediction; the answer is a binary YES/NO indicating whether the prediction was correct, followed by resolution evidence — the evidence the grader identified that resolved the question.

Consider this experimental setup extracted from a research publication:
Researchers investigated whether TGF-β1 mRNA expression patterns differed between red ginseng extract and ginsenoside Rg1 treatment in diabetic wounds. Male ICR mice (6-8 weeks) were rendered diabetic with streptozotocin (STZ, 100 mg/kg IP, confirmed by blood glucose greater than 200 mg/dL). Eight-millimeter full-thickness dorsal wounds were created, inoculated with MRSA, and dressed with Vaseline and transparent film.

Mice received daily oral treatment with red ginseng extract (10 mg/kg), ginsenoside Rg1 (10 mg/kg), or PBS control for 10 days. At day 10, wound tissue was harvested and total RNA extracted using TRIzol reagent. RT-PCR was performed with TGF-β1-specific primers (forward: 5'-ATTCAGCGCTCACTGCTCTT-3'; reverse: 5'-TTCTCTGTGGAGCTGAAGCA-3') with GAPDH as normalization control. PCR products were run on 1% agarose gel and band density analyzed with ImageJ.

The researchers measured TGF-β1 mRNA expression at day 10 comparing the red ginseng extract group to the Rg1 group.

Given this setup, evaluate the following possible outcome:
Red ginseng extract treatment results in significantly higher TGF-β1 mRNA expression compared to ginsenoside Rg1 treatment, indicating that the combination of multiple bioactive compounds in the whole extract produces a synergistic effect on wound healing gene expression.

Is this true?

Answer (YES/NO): NO